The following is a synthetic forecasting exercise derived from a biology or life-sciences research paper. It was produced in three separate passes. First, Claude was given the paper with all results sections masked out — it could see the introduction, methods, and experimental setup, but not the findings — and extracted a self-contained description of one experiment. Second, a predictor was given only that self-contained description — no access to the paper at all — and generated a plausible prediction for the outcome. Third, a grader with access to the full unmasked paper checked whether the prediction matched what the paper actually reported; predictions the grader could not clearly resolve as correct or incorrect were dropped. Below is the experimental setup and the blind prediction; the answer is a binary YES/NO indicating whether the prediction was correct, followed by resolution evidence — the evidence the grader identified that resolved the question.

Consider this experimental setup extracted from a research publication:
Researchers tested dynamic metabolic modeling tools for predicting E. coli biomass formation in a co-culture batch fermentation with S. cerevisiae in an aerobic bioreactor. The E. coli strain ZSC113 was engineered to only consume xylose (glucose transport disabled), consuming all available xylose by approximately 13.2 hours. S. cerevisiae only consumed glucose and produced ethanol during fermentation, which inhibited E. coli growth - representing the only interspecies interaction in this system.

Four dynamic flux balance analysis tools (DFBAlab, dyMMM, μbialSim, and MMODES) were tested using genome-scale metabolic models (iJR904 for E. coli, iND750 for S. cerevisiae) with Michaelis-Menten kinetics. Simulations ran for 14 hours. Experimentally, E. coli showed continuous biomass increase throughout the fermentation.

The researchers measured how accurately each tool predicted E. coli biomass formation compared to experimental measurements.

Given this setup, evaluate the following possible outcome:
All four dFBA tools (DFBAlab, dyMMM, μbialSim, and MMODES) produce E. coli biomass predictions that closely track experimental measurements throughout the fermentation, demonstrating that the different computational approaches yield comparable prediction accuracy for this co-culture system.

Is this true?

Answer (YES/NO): NO